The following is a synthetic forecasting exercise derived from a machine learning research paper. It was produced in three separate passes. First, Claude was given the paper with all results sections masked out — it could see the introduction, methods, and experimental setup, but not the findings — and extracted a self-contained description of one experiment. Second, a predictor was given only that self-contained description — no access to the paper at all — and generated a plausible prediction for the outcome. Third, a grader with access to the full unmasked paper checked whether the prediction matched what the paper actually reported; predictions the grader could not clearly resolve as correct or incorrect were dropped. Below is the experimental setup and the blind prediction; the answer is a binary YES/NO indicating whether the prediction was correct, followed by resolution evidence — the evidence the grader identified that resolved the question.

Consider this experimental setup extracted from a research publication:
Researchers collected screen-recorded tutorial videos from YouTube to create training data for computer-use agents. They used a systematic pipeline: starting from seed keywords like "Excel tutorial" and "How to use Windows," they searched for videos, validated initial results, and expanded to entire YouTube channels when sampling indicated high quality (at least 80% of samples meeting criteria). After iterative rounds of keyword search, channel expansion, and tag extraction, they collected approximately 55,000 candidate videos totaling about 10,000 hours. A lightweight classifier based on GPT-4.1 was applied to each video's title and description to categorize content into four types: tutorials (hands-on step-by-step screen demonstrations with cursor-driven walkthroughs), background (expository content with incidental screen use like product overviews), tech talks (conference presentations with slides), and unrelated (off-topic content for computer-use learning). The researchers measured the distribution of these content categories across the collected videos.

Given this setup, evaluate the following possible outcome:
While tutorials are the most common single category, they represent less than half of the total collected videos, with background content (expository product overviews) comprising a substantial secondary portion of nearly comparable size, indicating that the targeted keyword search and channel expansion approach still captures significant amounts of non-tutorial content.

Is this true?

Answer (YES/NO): NO